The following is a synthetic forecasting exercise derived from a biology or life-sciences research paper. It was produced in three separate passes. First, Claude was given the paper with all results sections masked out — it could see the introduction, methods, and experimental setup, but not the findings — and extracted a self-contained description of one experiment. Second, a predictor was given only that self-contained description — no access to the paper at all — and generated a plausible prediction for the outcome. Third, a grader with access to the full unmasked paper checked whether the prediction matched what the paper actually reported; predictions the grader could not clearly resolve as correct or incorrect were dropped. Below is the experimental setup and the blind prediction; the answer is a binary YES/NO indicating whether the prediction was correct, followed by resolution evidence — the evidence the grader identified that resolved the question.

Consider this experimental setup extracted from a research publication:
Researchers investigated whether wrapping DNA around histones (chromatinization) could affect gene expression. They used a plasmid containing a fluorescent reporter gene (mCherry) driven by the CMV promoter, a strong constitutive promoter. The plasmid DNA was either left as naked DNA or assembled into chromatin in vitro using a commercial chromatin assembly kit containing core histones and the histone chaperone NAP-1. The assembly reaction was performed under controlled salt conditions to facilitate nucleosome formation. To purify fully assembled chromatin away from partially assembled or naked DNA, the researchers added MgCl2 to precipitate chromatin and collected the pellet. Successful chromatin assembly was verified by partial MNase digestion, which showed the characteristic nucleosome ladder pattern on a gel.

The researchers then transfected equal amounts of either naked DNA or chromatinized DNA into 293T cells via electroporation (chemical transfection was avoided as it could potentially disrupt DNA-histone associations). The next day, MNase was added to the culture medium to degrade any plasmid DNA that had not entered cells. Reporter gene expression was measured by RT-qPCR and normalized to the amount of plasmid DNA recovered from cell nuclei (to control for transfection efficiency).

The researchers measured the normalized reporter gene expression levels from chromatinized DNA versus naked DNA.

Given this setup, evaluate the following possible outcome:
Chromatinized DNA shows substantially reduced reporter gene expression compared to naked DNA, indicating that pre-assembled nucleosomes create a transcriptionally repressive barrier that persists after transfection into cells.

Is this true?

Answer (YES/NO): YES